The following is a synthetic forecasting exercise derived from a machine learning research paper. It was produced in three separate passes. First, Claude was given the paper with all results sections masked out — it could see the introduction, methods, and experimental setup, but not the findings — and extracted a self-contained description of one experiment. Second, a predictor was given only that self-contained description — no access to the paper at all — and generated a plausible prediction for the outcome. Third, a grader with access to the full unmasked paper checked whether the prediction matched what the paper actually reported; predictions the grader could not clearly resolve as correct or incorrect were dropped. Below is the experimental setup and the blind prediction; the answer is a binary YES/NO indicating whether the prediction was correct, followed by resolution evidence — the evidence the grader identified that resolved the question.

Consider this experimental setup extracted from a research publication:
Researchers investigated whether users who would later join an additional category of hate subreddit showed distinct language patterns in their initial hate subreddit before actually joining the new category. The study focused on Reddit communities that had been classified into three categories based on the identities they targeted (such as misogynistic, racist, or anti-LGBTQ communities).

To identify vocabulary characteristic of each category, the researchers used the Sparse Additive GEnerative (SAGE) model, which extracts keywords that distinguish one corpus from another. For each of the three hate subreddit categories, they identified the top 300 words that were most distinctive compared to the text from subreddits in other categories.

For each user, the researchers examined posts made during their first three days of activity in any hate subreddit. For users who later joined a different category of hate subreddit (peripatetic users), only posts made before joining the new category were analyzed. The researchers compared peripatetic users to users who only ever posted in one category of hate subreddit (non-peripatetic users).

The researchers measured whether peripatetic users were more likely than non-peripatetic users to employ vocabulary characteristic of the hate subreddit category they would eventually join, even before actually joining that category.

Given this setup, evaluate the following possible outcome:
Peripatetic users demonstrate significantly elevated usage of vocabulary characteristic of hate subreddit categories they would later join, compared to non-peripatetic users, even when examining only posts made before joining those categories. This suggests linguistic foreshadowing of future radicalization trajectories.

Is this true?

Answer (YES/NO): YES